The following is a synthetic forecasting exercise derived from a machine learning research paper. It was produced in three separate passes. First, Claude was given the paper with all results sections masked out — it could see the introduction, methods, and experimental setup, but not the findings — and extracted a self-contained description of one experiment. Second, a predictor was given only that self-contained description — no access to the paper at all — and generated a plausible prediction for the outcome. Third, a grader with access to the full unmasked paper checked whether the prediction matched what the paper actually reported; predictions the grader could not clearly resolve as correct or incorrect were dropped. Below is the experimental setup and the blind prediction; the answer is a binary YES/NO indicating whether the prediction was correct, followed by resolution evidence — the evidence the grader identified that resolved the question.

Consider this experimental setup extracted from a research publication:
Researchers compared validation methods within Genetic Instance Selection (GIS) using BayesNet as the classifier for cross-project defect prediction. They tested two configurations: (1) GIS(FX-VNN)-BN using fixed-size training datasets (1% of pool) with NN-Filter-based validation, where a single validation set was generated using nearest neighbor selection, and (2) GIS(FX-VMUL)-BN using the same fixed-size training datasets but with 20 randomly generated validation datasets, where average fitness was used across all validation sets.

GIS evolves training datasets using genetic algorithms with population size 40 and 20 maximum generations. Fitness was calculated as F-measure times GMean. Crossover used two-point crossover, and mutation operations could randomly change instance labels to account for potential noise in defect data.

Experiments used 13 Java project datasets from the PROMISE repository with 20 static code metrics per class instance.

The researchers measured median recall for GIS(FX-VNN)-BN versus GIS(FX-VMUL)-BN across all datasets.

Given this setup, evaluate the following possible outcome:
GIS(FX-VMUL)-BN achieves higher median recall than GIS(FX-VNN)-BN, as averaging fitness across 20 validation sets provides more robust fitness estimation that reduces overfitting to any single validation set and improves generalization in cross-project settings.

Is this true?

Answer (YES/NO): NO